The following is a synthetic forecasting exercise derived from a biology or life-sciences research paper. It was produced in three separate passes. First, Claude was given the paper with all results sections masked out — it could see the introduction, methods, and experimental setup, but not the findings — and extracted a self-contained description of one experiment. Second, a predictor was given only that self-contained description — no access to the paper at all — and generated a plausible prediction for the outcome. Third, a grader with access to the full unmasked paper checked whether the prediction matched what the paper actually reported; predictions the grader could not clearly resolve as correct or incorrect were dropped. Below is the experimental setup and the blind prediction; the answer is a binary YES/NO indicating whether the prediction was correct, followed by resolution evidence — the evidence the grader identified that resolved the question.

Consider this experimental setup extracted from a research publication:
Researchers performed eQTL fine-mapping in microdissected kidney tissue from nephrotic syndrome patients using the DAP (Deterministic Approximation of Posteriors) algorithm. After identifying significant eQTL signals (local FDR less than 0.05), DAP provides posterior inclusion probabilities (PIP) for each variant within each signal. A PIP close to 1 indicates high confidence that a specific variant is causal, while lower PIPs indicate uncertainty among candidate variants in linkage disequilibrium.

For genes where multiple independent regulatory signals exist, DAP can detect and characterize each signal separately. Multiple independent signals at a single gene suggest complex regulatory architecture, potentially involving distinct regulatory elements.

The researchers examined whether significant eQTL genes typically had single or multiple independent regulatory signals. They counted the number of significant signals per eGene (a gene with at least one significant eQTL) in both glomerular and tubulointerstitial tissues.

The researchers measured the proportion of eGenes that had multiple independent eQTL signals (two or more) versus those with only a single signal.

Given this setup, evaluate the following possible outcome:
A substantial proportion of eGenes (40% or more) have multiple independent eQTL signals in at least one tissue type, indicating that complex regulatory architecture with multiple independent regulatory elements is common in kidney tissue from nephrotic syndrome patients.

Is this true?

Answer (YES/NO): NO